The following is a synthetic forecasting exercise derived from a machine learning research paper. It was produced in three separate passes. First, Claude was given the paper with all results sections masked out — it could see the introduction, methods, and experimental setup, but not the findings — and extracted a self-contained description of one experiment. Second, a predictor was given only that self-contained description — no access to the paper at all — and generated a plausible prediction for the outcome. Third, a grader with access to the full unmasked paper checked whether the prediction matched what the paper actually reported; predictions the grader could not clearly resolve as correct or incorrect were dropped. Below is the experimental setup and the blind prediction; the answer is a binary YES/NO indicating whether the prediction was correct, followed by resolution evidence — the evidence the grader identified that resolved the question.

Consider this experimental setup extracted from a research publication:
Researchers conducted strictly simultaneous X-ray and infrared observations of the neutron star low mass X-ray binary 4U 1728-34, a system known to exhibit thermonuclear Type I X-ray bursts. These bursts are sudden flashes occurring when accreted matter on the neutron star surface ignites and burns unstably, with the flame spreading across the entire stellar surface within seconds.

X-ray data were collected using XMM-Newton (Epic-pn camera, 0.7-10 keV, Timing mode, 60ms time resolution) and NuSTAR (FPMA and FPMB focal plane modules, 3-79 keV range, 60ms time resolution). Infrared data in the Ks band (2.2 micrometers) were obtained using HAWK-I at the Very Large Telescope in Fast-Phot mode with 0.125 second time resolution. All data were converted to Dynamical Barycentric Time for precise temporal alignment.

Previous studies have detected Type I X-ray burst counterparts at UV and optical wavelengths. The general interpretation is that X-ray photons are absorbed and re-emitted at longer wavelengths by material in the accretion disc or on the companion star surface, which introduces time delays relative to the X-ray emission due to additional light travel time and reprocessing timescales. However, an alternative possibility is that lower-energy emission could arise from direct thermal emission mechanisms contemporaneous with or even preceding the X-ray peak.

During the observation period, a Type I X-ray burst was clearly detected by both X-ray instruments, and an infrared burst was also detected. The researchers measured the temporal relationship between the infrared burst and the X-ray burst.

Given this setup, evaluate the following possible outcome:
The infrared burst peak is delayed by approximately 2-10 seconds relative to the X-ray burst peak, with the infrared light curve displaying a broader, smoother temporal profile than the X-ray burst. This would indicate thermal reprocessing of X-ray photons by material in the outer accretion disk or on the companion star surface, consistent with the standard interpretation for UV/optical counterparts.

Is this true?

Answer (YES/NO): NO